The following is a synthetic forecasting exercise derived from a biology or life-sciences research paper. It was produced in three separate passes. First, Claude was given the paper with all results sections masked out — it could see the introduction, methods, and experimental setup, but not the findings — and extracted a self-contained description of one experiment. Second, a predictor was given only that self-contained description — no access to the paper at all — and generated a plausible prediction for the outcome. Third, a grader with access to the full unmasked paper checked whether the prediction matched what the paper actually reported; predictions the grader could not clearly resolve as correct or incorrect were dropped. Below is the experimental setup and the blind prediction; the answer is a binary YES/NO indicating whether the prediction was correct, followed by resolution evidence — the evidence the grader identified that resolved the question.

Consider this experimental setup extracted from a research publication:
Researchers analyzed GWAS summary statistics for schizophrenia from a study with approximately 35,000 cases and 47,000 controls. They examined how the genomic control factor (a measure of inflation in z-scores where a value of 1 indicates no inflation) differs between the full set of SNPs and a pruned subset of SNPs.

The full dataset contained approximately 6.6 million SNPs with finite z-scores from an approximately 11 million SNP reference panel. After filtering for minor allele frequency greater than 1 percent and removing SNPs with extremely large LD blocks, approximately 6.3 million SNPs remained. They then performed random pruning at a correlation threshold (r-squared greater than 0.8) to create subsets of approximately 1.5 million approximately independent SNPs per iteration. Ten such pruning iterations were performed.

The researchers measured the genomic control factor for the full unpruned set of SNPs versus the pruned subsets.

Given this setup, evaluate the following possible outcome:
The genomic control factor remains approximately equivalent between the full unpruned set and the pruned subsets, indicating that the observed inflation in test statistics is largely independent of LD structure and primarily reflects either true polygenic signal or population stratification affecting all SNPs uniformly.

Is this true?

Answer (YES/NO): NO